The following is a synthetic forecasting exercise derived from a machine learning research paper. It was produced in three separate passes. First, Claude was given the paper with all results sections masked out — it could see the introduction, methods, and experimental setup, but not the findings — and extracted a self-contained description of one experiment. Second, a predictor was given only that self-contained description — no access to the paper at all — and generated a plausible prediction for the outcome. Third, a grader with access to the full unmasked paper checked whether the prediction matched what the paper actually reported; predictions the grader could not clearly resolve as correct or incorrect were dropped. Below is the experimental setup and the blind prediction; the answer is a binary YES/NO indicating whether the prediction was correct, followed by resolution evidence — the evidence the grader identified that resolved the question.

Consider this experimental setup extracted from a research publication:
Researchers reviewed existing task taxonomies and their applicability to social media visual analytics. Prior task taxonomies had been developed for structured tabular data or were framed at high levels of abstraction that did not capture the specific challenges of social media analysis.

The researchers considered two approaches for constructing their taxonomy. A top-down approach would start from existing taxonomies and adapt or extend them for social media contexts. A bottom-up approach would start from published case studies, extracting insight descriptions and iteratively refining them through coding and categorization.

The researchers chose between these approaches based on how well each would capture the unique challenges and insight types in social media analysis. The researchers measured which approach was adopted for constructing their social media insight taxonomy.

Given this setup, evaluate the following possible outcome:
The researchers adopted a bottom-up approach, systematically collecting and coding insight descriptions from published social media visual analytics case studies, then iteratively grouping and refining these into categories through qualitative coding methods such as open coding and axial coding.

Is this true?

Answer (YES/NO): NO